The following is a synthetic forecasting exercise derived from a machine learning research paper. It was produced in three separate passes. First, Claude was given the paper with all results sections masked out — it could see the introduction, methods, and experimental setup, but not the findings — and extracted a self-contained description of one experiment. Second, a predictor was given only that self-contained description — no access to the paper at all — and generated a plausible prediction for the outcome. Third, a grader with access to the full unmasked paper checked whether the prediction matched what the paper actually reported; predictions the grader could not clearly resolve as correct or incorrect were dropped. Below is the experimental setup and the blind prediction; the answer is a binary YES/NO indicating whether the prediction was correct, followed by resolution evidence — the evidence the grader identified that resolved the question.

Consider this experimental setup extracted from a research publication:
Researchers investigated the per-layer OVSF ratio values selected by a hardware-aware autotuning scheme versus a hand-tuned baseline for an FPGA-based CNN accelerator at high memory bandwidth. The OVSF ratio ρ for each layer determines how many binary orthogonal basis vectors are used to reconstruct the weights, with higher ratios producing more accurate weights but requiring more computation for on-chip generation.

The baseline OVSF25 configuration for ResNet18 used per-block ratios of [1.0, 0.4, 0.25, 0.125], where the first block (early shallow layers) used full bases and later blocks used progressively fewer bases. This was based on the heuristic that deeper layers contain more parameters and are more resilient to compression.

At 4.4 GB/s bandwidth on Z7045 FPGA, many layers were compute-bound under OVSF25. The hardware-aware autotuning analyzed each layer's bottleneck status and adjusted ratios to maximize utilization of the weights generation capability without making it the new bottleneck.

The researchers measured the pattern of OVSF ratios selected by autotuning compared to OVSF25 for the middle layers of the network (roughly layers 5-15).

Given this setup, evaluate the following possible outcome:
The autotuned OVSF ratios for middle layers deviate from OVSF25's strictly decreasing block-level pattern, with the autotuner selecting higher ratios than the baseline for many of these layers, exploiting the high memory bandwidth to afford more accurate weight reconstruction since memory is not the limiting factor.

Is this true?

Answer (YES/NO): YES